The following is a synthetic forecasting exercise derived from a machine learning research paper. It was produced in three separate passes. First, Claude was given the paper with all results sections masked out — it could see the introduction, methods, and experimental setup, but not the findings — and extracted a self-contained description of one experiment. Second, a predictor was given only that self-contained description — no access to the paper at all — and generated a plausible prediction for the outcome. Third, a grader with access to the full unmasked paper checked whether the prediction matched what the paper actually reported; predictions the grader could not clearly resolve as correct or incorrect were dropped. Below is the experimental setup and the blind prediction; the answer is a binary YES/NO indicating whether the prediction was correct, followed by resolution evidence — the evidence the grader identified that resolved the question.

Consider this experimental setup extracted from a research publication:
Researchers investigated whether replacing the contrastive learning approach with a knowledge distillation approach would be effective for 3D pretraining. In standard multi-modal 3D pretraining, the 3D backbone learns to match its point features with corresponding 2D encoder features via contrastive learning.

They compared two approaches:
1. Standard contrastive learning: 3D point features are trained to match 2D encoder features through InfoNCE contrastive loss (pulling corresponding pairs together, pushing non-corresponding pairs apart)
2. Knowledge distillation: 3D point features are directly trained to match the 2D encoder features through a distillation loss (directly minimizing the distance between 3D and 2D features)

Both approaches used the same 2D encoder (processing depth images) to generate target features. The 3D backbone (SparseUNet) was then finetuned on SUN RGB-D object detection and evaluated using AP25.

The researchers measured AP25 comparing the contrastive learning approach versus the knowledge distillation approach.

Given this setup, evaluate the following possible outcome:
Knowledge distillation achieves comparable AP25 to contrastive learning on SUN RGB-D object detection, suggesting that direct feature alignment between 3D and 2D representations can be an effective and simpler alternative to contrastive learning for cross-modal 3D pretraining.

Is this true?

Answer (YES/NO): NO